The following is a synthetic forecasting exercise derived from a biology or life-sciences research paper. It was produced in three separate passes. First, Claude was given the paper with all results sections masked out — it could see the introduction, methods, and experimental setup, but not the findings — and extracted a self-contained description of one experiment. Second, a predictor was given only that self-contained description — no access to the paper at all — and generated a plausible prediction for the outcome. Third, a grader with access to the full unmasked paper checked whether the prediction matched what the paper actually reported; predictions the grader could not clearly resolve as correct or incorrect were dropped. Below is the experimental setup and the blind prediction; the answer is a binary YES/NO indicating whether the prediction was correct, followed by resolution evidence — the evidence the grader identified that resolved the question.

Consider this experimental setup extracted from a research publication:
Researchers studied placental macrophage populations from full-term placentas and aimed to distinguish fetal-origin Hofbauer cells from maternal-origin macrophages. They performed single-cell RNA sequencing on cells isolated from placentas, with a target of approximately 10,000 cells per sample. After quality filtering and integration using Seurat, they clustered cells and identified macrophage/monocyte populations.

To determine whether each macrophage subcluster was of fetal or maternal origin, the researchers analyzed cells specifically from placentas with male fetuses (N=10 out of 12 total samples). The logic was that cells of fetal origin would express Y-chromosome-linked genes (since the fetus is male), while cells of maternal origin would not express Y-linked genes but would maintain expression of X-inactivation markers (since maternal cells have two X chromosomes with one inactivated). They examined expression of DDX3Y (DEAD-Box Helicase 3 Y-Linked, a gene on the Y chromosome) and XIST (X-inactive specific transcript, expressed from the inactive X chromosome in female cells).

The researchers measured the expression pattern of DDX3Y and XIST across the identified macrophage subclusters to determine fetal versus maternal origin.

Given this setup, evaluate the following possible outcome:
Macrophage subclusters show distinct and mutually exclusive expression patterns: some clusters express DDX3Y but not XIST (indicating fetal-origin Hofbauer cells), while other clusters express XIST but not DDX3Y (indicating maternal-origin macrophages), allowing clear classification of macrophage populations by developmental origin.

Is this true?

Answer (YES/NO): NO